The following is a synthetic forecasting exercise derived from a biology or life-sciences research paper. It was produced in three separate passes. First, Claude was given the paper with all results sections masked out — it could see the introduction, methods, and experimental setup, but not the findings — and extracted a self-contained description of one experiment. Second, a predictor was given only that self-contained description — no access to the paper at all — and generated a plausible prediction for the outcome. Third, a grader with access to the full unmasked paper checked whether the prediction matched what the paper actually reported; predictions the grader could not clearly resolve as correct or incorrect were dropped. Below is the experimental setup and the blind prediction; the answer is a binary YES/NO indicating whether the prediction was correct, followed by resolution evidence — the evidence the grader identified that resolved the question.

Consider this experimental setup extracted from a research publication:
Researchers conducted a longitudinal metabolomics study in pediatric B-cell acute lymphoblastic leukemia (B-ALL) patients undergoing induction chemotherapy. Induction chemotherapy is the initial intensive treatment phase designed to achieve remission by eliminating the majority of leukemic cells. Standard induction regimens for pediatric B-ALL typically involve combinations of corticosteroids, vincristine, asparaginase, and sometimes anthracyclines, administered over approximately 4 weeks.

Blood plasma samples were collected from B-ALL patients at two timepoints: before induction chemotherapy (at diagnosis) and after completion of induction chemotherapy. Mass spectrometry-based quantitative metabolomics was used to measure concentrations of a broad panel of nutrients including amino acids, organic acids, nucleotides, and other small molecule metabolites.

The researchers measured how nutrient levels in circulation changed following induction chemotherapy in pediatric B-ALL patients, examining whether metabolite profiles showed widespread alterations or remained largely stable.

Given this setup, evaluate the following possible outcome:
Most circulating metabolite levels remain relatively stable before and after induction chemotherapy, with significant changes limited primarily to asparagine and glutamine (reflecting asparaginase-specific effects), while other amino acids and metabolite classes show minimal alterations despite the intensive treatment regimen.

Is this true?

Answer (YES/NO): NO